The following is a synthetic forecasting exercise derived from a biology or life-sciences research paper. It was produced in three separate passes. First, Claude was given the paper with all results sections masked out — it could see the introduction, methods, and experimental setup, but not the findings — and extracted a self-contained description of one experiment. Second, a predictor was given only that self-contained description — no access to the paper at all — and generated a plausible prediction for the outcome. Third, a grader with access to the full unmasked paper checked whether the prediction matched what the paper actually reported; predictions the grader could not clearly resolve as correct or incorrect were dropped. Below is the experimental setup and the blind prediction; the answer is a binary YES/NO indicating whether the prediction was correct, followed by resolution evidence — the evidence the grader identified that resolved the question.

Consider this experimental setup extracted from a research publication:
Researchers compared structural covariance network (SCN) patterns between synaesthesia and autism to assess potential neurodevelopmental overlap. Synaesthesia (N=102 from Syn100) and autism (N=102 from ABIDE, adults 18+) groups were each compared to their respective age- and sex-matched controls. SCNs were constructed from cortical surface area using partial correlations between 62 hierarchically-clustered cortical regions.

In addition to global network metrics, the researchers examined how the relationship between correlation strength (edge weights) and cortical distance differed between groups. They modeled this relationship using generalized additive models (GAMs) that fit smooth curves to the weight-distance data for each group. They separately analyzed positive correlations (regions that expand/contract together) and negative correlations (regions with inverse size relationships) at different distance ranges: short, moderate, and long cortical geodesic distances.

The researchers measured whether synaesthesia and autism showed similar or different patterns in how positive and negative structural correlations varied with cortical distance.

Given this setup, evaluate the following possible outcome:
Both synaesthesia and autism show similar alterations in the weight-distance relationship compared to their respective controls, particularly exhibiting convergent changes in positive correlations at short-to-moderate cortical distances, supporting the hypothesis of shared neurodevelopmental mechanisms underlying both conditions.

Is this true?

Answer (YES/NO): NO